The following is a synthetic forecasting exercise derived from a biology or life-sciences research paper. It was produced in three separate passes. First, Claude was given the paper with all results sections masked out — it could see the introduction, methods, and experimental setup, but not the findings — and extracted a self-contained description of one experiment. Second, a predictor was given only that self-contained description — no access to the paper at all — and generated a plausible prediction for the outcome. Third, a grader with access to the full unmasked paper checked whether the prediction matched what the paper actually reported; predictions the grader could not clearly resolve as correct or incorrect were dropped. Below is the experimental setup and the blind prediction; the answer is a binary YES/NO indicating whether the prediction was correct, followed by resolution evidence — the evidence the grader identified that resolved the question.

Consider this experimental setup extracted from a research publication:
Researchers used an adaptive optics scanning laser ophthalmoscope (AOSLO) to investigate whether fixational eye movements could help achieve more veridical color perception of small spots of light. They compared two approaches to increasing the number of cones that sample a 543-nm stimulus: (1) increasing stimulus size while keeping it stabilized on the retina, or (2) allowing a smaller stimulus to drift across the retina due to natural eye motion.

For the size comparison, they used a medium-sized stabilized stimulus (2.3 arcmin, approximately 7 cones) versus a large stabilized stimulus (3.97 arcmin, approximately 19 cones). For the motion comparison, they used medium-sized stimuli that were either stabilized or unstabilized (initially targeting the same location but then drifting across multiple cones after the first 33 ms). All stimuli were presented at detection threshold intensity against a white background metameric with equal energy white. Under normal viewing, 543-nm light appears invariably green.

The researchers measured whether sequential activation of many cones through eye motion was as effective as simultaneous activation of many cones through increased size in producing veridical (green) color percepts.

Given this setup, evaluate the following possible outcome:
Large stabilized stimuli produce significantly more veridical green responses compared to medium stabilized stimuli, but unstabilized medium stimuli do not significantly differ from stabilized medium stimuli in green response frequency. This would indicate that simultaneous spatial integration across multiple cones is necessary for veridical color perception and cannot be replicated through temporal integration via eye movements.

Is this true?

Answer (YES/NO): YES